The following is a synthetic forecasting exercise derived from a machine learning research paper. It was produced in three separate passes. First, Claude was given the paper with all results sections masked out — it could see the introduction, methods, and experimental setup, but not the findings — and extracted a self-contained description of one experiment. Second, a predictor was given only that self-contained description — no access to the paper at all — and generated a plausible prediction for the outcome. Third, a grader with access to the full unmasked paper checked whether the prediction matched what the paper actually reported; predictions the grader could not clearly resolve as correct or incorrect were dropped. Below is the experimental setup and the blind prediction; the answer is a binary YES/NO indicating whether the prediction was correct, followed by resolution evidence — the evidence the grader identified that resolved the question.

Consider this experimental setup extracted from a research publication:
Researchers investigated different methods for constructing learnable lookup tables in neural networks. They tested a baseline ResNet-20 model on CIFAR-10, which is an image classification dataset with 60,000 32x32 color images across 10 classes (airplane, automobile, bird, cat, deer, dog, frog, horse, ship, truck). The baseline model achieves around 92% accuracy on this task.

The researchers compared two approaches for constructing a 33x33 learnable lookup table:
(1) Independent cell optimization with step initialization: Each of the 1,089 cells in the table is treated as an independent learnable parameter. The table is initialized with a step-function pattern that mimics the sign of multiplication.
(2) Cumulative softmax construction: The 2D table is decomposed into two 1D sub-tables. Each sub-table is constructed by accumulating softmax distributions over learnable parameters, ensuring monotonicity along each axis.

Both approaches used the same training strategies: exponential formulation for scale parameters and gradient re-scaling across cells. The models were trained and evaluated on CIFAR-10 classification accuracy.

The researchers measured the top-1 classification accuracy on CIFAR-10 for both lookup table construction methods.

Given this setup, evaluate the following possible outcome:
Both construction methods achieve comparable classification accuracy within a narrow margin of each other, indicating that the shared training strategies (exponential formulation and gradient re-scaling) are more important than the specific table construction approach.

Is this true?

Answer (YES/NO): NO